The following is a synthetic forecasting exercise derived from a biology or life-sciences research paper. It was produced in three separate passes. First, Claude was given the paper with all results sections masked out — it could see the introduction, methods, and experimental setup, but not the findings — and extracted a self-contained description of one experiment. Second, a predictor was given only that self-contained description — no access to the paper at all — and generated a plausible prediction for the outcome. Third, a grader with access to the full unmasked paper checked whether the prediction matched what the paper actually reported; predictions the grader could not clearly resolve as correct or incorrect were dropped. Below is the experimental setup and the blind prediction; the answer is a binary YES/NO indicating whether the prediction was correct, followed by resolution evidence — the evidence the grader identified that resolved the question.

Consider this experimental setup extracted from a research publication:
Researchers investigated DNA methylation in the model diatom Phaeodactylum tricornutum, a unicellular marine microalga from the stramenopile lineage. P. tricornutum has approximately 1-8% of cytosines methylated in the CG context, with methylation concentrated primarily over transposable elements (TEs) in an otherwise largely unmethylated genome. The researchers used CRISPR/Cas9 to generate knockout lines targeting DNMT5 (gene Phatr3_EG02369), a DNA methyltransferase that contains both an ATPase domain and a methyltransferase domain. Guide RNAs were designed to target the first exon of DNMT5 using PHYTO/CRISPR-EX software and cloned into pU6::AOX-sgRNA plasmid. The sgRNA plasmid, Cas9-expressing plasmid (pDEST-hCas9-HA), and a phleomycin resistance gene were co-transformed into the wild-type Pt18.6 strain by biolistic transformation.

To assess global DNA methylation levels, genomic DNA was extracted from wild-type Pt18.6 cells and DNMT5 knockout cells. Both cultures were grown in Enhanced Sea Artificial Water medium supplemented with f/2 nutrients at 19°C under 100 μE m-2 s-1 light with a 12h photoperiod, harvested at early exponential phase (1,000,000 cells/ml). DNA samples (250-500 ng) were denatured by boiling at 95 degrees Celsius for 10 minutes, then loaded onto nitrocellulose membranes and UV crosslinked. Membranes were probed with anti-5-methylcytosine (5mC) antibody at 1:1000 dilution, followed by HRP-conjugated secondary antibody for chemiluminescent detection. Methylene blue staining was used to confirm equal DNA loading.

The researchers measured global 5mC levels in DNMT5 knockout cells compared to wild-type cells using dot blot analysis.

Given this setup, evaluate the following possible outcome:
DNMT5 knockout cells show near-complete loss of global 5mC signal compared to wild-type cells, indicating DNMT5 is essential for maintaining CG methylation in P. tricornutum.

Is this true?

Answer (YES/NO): YES